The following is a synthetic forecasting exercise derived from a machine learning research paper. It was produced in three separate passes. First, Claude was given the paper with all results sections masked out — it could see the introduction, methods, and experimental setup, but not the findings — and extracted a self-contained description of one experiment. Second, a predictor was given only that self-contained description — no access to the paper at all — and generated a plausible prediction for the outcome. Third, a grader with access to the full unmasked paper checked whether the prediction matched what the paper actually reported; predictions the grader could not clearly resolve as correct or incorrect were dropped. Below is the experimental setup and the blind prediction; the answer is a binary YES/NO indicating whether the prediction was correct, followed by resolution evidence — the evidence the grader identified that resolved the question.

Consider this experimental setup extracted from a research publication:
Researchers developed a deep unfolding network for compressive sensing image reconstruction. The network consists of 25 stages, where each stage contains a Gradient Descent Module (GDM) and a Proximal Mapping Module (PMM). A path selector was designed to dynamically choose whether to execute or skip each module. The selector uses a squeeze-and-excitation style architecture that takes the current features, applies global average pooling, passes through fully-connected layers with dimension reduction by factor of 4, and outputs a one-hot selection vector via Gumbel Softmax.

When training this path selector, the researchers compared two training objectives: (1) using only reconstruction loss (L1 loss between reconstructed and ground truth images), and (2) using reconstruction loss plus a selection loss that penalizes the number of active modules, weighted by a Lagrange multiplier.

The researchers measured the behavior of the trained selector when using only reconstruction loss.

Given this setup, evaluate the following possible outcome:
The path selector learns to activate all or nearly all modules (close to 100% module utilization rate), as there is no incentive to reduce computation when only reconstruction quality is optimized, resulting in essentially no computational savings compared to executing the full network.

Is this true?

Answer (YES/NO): YES